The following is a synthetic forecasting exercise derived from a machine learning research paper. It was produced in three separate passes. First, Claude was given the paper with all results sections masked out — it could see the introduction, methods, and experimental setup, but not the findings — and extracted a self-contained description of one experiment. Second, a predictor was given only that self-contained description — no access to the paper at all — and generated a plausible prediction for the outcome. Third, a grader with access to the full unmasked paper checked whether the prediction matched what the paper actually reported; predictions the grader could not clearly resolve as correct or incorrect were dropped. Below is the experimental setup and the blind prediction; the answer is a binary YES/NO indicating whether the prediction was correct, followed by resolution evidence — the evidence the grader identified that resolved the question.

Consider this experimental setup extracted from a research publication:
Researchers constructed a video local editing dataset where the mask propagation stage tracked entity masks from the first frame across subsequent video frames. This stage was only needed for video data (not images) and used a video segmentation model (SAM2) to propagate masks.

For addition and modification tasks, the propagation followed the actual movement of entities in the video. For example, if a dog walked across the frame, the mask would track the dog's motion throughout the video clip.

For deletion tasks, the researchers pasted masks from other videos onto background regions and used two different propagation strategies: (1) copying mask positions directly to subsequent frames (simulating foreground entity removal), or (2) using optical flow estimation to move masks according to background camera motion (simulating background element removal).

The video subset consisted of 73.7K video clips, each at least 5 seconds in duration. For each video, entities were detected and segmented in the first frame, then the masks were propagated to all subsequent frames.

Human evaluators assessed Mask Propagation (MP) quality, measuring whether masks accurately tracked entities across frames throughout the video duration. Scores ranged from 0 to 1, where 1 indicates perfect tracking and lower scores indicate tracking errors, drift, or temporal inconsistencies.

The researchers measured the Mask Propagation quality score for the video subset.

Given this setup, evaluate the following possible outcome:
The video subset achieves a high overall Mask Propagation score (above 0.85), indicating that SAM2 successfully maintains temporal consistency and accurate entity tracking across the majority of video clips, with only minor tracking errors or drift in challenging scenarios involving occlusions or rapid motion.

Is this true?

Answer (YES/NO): NO